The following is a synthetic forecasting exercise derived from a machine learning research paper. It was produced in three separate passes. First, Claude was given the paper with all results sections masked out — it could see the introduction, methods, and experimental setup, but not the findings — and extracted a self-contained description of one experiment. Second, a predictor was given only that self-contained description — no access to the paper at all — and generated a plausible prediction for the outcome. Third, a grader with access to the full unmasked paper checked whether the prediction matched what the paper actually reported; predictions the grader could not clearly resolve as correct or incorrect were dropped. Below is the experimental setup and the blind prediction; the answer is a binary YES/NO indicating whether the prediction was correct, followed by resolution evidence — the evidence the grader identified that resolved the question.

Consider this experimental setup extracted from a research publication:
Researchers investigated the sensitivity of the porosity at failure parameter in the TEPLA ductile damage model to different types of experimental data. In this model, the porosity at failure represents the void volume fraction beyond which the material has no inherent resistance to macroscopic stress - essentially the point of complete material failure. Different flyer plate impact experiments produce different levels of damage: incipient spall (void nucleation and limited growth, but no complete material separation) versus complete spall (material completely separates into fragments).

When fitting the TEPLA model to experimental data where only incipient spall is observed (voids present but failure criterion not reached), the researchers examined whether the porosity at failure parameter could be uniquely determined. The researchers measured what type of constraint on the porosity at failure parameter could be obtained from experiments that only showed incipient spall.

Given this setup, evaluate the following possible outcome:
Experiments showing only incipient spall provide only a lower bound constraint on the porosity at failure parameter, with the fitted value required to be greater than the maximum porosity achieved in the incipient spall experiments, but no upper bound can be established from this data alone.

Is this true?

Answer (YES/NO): YES